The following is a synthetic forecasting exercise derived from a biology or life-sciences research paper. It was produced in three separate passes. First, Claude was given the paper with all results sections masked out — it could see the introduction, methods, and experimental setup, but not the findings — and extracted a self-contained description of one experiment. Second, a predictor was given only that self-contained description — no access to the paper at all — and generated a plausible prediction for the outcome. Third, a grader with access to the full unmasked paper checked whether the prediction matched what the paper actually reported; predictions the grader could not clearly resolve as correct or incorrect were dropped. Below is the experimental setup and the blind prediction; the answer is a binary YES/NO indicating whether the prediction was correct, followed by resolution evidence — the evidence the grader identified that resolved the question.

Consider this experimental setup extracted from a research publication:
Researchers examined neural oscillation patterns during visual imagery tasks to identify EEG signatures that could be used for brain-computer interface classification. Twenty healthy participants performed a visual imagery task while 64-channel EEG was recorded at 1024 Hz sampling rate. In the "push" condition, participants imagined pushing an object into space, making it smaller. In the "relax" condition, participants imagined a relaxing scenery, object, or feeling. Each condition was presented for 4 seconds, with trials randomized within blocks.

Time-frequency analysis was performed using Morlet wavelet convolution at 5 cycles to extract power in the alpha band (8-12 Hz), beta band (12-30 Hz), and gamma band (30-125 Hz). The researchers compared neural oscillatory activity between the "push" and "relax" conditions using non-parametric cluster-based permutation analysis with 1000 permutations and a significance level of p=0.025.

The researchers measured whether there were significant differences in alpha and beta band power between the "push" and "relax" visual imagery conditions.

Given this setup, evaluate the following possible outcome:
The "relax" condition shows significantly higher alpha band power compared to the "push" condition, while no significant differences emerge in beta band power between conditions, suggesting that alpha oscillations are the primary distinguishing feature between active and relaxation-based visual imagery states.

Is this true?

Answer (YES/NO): NO